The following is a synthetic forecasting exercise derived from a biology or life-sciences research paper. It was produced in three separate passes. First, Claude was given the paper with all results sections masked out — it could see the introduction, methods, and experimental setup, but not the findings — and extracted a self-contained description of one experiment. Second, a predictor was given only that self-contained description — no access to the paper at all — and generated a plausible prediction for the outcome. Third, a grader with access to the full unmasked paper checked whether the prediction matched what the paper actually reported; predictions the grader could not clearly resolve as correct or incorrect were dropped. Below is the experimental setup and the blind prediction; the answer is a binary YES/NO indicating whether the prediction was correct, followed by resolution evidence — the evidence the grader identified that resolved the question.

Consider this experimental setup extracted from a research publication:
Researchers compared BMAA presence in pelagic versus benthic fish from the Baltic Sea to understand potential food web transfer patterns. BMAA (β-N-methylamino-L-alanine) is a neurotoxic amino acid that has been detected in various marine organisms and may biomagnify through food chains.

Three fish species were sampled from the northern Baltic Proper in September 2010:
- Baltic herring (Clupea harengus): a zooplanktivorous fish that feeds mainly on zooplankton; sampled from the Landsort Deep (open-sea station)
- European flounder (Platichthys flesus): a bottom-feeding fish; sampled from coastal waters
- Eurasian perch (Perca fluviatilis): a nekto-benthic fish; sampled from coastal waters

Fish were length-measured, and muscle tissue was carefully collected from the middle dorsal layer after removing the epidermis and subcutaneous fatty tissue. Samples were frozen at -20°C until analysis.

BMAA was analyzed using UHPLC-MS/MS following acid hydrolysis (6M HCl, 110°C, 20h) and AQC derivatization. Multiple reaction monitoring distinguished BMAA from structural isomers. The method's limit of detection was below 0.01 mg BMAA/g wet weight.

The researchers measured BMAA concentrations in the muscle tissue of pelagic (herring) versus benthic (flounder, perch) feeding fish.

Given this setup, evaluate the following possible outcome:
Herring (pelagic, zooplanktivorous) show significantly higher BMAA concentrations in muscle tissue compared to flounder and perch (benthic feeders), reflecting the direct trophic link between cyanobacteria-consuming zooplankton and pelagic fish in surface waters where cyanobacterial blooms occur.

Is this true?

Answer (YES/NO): NO